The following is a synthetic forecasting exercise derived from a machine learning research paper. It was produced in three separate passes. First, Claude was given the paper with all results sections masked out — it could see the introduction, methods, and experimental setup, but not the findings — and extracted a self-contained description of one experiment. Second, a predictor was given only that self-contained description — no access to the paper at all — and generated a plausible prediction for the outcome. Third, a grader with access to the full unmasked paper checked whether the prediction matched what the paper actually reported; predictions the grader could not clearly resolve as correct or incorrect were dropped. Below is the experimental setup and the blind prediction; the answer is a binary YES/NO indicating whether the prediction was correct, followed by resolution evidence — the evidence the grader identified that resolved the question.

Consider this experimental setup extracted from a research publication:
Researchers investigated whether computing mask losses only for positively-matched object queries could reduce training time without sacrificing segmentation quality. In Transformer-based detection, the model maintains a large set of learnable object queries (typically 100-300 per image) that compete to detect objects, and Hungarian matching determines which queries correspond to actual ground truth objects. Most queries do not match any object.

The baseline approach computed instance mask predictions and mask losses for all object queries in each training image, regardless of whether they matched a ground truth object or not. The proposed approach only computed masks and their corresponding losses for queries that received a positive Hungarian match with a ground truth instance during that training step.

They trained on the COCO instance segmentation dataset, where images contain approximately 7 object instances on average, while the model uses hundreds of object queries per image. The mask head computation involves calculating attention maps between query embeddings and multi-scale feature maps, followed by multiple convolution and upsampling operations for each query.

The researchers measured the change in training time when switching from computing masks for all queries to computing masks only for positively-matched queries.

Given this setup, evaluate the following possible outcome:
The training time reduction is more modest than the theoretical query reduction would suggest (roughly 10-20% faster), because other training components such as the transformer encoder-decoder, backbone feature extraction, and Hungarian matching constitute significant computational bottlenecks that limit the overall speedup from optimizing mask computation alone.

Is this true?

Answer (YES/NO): NO